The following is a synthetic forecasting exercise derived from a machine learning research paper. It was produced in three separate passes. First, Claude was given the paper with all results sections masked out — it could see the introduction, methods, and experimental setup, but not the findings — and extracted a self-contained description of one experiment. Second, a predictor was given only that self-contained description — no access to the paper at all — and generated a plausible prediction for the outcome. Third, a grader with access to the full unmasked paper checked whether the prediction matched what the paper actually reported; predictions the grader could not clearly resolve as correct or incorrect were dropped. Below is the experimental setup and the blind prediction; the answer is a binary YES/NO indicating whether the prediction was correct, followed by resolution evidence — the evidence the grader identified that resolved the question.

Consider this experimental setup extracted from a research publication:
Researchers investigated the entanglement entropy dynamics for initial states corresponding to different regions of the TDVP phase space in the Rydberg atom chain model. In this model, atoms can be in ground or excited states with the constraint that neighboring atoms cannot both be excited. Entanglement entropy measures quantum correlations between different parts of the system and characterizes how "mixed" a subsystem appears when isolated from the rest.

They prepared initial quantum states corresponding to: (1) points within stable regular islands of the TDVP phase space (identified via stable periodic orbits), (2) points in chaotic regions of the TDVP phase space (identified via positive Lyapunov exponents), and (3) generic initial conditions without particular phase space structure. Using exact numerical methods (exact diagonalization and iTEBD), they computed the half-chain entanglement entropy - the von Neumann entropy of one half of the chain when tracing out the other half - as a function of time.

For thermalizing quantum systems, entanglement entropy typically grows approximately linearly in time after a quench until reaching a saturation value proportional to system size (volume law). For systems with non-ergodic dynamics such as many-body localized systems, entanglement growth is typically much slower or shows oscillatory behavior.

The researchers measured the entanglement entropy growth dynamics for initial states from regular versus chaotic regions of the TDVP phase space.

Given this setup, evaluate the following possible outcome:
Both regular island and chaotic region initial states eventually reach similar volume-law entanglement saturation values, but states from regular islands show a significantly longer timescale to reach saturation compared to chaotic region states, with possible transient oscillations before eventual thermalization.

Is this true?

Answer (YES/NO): NO